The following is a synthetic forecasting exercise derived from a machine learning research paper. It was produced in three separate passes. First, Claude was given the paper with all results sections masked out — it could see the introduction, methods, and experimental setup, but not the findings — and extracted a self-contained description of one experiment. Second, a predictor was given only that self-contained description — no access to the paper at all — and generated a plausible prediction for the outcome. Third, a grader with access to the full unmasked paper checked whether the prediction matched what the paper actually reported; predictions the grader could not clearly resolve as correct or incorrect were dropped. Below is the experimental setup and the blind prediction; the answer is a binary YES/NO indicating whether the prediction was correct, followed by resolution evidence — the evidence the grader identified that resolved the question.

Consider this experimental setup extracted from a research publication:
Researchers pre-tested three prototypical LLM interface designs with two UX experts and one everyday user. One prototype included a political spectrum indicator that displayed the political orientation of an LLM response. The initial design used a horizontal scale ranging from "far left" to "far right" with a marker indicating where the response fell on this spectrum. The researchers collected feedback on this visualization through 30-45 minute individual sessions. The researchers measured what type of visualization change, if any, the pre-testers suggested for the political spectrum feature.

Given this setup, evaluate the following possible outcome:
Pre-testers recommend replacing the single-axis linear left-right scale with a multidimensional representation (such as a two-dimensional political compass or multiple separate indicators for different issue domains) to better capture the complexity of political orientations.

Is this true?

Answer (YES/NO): NO